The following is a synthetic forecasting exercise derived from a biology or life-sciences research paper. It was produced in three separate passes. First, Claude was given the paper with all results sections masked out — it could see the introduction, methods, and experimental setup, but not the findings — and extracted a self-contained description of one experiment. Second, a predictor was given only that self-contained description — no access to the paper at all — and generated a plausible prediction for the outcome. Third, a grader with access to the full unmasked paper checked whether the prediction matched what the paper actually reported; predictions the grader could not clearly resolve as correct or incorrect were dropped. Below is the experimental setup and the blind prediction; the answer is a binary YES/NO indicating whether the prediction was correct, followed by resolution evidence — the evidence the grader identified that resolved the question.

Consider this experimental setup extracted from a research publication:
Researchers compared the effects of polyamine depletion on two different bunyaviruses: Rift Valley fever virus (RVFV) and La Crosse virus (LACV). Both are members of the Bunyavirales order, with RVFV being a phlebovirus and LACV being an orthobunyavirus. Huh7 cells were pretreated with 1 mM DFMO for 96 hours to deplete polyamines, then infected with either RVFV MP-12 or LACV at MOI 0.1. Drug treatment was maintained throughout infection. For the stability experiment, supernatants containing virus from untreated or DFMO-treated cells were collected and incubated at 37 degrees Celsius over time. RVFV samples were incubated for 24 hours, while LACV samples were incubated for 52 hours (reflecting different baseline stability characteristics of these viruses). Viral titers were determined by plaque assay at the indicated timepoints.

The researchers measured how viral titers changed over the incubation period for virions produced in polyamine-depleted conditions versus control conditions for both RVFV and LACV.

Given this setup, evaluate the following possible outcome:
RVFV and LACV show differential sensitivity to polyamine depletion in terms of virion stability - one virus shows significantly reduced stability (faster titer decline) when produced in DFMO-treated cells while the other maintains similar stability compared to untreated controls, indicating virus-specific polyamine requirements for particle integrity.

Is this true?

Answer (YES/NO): NO